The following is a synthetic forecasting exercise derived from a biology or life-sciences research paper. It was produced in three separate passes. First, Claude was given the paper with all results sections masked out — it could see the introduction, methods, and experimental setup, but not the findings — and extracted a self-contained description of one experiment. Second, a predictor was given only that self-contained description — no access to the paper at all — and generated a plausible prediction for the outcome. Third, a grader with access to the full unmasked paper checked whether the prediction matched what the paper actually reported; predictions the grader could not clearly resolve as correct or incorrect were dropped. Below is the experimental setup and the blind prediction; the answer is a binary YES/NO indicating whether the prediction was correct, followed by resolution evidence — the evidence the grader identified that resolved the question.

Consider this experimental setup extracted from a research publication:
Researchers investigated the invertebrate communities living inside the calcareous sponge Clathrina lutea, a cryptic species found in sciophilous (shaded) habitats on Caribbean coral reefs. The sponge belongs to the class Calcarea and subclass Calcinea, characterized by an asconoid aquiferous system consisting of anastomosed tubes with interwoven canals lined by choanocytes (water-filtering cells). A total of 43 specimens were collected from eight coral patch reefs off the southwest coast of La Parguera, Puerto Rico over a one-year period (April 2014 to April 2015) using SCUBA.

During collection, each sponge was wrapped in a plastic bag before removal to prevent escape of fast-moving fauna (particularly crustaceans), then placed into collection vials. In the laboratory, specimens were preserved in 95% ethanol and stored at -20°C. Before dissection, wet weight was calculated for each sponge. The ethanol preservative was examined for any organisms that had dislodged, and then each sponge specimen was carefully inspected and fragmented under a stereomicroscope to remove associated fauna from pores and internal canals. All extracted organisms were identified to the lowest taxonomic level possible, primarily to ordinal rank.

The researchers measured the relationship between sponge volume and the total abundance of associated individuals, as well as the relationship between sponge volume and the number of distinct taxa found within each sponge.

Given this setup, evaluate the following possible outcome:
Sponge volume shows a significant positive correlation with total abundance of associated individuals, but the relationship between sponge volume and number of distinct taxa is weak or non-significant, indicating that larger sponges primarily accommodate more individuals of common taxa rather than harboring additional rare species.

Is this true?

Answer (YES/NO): NO